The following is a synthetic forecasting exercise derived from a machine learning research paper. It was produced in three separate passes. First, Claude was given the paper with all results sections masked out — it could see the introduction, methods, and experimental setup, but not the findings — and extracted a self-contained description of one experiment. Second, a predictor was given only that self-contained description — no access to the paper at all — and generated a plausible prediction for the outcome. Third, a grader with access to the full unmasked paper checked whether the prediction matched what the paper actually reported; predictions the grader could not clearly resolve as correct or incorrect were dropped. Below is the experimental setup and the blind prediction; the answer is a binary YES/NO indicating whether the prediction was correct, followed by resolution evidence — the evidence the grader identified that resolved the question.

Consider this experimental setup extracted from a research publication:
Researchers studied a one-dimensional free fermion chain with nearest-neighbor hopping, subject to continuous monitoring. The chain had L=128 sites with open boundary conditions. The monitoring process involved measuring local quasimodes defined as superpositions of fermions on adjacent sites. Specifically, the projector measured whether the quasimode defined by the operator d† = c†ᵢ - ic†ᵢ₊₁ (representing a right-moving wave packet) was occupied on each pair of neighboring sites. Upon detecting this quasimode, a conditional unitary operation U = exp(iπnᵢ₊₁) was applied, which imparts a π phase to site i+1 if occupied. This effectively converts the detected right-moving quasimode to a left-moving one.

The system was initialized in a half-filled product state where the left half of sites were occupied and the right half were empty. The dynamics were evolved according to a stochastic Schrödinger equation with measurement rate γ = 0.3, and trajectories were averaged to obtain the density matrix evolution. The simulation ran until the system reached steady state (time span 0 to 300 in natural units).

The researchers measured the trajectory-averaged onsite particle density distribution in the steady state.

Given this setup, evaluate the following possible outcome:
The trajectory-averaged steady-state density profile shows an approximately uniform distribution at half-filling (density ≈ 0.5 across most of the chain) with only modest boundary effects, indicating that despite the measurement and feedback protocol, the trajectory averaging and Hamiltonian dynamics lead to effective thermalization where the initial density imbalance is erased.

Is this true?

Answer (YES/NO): NO